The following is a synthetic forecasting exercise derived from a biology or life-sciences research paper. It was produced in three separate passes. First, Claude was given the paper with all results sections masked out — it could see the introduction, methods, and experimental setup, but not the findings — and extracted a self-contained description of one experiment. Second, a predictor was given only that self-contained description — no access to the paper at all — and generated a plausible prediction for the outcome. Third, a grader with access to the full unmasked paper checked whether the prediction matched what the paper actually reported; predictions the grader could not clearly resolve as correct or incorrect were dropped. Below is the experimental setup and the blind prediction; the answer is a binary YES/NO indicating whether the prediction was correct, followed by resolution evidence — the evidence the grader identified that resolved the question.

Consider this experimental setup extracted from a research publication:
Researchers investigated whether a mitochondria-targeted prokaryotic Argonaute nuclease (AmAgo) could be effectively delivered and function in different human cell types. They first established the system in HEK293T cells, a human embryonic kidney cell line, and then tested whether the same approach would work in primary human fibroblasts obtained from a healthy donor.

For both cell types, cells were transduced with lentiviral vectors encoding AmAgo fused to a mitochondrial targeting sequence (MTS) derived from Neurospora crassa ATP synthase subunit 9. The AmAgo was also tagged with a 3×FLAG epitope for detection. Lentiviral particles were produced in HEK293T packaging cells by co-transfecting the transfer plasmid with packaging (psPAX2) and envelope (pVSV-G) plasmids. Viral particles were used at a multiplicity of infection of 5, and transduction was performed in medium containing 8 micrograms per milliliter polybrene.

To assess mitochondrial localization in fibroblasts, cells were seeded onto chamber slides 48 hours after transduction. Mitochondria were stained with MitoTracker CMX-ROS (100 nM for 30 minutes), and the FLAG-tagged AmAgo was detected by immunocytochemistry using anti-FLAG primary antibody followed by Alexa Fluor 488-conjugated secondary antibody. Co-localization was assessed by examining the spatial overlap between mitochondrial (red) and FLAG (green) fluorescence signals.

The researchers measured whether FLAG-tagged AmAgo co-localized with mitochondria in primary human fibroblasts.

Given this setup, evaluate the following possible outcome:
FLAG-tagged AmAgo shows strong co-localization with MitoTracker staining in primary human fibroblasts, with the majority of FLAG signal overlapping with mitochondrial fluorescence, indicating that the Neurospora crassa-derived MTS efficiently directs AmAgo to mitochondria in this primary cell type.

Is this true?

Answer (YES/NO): YES